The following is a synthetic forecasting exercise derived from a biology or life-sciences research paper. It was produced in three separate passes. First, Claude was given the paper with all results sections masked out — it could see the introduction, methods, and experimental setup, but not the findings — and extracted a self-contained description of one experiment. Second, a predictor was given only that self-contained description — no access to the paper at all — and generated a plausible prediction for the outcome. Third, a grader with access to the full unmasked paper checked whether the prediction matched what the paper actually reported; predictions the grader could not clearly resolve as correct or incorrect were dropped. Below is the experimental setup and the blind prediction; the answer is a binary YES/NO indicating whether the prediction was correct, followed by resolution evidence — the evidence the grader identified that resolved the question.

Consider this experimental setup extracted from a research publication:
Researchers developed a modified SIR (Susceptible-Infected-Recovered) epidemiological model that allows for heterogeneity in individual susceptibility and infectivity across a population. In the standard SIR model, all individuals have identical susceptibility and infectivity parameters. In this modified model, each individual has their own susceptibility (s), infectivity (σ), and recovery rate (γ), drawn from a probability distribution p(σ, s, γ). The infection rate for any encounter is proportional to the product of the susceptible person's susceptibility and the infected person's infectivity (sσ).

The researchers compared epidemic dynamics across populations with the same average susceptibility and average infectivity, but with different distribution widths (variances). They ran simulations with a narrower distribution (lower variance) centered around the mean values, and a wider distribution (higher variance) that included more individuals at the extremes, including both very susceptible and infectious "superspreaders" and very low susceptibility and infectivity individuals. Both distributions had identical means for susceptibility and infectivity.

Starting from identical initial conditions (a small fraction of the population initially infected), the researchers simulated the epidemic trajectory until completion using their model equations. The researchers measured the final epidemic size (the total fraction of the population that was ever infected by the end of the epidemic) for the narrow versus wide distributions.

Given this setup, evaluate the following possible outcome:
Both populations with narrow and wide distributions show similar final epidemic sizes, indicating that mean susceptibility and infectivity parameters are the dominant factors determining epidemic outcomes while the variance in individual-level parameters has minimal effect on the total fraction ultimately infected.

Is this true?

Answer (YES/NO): NO